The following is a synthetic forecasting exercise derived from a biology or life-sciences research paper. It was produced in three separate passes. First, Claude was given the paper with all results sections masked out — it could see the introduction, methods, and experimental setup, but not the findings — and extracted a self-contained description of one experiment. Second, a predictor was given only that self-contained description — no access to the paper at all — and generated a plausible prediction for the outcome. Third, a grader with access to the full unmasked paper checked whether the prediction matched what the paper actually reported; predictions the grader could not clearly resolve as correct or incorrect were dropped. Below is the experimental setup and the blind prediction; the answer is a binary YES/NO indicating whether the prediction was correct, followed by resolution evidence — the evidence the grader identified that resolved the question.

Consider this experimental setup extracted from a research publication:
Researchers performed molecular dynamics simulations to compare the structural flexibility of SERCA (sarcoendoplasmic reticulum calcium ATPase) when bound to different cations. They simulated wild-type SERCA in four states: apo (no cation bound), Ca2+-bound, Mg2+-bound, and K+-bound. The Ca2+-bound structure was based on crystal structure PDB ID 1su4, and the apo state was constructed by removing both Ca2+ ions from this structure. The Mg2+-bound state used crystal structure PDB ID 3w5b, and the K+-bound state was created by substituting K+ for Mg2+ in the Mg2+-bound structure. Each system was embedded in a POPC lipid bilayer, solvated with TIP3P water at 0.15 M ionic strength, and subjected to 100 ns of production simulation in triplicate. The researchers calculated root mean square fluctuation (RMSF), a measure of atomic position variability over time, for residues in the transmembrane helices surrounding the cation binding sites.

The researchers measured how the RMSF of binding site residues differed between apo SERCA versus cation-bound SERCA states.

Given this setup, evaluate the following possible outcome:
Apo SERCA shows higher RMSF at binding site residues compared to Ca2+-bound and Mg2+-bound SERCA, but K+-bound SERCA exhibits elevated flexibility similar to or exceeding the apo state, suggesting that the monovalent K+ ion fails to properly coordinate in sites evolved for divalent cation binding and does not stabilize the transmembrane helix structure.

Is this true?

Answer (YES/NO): NO